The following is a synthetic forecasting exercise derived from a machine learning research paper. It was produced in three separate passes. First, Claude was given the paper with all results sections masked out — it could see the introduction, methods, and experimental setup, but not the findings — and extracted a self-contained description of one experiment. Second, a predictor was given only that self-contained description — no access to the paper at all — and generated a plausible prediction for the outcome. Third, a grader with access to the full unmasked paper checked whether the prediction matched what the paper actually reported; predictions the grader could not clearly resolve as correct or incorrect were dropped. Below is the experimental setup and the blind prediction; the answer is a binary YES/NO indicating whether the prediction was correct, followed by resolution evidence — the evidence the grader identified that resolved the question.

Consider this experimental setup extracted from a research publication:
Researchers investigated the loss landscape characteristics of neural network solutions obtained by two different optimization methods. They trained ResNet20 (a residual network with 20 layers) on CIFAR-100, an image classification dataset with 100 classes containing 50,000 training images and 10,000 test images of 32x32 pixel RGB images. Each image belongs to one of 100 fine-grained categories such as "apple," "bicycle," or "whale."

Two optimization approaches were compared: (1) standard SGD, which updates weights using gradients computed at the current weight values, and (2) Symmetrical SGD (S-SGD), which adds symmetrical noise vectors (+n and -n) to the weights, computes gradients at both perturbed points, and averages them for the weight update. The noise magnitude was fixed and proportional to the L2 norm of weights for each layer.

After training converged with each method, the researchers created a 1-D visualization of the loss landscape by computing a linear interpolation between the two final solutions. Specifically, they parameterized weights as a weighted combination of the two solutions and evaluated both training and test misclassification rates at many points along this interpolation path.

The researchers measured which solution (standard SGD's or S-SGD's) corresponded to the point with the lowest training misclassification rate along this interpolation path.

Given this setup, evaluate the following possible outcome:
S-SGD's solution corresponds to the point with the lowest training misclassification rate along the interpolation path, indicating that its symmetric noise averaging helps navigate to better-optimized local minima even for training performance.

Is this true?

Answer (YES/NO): NO